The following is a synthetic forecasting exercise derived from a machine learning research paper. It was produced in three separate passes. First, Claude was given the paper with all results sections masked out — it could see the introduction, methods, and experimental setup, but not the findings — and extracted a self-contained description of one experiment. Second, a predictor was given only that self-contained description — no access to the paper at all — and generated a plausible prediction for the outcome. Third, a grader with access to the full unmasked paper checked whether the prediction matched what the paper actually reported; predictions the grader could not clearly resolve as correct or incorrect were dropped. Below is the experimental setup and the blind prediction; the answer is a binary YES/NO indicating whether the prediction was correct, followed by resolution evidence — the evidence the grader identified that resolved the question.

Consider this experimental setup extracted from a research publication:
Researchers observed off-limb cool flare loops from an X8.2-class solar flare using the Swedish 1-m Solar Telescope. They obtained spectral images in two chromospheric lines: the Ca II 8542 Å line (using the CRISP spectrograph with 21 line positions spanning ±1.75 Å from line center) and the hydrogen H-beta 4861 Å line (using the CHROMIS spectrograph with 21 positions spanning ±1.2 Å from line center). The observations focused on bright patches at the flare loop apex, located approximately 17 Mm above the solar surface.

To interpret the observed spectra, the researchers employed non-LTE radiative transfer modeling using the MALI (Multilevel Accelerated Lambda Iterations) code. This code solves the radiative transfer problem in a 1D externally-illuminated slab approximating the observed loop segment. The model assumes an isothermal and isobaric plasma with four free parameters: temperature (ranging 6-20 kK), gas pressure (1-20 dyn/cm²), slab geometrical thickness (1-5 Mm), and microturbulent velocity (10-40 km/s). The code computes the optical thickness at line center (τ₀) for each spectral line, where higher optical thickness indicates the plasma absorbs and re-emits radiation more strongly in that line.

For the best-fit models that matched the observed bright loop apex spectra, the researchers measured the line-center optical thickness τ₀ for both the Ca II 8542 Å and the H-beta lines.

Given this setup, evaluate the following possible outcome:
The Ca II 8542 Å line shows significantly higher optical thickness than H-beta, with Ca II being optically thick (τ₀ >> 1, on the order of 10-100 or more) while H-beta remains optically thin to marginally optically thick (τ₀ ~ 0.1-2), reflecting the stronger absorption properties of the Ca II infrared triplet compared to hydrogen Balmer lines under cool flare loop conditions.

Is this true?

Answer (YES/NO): NO